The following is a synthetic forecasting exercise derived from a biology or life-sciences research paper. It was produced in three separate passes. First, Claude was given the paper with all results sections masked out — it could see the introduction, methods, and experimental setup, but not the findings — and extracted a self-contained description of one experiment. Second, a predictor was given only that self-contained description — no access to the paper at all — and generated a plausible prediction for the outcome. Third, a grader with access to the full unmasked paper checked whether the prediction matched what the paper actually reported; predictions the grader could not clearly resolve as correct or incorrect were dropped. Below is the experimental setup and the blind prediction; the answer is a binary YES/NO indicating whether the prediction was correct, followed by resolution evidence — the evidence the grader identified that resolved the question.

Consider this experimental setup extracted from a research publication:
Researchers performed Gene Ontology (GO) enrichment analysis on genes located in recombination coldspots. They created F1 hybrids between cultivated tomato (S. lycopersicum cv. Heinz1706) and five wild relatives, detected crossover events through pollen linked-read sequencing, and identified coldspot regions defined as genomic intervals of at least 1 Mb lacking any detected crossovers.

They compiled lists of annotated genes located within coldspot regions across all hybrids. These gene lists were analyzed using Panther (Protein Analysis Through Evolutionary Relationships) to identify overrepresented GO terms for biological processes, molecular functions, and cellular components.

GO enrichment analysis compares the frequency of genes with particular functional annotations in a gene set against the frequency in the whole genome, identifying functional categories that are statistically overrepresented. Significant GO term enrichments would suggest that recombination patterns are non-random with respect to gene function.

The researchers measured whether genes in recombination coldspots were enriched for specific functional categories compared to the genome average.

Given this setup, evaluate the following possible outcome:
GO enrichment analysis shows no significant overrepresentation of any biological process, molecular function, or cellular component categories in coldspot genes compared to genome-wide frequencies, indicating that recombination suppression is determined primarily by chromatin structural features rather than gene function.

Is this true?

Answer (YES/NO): NO